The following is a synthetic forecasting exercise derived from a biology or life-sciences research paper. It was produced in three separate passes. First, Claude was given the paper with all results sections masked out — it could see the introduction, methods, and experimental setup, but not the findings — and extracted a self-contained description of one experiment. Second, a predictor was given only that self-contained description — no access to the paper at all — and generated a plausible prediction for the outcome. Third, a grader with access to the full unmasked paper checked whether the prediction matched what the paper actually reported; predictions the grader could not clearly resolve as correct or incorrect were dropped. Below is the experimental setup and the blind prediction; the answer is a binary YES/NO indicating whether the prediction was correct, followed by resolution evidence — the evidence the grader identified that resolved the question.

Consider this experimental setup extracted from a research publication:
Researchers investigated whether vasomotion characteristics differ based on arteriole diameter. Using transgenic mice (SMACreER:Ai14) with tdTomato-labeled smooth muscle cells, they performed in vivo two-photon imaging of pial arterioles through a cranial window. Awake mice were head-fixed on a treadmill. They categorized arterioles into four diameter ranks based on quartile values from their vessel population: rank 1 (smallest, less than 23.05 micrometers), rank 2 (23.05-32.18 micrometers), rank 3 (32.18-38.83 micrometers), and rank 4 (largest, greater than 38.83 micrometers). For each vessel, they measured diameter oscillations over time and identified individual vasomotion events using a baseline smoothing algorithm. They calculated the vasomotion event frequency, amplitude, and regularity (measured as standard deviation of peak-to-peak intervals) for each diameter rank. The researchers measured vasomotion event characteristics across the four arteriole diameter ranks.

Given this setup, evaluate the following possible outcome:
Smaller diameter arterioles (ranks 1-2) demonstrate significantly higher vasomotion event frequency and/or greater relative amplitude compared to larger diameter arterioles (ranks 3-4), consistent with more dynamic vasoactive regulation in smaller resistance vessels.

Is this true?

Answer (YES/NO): YES